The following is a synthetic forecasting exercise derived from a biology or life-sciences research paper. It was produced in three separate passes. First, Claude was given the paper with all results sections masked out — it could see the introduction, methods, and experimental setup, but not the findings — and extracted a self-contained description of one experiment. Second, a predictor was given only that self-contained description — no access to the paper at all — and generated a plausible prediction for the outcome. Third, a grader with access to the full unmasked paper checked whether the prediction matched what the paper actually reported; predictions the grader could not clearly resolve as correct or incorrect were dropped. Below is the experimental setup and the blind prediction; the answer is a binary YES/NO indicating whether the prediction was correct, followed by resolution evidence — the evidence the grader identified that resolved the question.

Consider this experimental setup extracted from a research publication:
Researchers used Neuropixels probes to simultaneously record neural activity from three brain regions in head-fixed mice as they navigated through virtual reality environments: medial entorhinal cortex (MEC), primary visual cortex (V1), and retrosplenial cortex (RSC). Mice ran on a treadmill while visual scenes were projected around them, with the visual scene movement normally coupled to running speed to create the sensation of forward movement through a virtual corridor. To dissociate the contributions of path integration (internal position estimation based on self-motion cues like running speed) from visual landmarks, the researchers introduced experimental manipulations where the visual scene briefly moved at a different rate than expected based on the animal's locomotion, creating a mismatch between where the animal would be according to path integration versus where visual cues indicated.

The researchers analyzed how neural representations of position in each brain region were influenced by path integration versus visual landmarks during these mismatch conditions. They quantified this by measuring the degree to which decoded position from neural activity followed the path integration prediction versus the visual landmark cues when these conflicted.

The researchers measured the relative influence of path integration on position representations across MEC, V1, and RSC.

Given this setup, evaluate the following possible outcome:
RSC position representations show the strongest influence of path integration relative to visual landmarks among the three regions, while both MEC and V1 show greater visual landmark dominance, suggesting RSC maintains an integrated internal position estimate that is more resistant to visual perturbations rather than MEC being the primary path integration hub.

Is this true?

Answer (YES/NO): NO